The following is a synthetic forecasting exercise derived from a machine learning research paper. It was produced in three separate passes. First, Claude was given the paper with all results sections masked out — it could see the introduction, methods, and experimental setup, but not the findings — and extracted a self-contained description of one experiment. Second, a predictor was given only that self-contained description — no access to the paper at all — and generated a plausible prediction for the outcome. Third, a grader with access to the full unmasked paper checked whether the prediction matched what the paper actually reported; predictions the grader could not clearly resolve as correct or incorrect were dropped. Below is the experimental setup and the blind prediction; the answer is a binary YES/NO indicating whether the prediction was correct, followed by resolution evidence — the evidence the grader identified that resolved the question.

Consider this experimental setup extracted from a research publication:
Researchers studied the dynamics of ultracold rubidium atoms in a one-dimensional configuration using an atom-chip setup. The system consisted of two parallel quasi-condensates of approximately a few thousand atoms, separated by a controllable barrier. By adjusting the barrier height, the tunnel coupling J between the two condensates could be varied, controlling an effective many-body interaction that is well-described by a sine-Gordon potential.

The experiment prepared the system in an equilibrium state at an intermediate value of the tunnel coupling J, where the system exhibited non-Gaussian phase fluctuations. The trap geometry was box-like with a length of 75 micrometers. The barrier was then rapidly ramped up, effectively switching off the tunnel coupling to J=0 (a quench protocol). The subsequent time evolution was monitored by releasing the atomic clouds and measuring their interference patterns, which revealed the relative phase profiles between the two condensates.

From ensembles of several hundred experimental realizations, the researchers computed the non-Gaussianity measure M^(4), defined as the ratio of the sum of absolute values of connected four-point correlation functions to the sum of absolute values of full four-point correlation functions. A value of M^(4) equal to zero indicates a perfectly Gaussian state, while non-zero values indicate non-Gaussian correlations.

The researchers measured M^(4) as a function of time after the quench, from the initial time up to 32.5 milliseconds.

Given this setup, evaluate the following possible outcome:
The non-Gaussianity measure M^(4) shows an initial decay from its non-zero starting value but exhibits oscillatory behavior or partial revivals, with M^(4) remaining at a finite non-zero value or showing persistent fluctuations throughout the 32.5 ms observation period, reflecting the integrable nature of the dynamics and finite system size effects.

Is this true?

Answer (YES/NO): NO